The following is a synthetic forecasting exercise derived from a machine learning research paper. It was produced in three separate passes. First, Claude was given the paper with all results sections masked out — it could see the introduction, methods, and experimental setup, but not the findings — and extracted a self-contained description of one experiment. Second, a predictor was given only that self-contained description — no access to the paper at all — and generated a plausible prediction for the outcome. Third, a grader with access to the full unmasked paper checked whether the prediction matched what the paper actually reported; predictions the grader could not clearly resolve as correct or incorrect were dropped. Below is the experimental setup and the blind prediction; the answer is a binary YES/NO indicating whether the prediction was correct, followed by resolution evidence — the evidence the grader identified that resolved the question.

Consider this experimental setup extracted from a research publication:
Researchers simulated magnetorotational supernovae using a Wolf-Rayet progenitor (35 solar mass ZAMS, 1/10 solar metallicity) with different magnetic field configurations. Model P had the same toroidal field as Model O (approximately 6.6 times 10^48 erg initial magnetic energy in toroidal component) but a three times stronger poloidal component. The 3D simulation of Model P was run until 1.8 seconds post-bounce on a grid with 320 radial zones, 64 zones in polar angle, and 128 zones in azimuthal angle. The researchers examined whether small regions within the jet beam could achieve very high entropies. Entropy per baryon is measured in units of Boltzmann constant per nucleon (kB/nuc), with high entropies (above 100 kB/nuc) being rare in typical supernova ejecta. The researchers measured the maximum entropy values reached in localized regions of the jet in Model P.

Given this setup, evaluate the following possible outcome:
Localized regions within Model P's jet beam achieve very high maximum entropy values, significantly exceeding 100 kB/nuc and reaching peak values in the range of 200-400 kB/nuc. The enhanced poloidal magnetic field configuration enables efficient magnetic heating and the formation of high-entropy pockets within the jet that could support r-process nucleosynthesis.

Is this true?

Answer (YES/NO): YES